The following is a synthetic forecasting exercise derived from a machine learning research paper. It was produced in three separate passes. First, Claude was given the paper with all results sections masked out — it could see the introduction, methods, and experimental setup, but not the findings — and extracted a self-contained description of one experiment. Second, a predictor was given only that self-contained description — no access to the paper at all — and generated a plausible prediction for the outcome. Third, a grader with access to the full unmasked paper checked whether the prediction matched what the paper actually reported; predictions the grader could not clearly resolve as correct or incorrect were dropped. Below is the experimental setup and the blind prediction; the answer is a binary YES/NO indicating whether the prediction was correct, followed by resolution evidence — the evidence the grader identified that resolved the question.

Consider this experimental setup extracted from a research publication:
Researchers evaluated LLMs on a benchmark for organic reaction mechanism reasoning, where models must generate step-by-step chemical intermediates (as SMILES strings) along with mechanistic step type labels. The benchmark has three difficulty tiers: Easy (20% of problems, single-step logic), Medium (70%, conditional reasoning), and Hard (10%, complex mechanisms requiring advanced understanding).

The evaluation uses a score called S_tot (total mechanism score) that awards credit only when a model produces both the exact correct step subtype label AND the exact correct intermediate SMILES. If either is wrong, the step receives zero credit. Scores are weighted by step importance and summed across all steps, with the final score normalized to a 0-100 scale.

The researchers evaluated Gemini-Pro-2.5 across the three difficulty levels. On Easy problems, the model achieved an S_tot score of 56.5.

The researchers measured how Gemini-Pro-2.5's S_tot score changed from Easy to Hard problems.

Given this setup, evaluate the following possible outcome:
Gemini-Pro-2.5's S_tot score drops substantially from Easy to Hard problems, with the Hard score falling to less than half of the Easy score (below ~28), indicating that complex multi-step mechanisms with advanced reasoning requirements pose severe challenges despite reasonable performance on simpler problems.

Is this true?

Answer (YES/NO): YES